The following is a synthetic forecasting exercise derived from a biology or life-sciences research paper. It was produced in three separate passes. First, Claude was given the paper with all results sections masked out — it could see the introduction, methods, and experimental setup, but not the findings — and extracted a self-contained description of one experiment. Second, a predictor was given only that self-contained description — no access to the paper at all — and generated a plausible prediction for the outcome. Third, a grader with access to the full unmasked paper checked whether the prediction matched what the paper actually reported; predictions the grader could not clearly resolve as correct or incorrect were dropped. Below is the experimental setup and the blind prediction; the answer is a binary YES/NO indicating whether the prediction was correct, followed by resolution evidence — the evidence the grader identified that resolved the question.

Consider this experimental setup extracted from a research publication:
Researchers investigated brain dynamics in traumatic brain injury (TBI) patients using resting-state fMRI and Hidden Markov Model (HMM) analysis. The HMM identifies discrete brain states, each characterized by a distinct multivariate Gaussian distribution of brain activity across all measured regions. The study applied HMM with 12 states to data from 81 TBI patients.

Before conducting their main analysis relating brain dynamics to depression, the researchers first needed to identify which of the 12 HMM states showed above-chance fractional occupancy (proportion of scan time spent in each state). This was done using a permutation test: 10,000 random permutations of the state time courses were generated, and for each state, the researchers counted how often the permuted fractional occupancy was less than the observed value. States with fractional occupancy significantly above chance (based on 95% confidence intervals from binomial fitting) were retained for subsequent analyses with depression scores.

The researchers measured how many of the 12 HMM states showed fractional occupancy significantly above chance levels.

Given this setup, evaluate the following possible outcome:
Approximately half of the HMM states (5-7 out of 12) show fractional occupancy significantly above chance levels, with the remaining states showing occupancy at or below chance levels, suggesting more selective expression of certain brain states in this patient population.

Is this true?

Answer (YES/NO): YES